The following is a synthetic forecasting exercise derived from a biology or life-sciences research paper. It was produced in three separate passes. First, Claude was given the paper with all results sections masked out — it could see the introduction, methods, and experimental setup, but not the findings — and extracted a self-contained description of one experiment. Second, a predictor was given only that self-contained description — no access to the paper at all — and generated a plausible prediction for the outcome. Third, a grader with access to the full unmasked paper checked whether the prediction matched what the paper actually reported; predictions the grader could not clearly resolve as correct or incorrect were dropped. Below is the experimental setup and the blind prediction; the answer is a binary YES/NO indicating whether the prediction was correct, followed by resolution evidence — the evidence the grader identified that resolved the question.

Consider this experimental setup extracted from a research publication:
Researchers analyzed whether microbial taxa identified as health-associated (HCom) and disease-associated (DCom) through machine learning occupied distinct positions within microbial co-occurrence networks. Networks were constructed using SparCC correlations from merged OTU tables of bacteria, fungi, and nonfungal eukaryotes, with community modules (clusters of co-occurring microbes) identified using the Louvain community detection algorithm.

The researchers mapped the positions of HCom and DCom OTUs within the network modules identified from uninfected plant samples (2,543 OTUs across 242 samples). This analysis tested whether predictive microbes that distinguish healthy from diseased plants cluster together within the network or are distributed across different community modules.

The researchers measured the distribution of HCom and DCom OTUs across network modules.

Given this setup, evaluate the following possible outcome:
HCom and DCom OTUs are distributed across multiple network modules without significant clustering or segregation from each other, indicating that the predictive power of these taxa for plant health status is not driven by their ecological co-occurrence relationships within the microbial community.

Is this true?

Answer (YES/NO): NO